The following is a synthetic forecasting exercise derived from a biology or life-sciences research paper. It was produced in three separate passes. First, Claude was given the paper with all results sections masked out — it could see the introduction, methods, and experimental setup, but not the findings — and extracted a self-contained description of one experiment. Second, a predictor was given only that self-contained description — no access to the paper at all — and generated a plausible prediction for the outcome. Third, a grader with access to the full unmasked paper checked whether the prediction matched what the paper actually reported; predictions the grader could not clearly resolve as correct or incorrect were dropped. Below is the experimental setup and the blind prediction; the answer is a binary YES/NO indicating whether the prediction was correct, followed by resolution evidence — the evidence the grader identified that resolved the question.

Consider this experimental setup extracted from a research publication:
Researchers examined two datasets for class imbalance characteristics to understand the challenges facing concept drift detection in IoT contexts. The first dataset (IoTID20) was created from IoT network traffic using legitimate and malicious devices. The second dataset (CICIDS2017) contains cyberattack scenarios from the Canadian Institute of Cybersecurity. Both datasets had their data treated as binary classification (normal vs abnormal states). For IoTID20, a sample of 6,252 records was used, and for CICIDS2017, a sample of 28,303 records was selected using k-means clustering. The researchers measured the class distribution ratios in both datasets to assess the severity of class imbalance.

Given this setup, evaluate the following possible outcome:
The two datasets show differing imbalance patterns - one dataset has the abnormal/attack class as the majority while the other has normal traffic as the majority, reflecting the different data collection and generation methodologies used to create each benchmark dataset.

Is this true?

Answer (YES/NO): YES